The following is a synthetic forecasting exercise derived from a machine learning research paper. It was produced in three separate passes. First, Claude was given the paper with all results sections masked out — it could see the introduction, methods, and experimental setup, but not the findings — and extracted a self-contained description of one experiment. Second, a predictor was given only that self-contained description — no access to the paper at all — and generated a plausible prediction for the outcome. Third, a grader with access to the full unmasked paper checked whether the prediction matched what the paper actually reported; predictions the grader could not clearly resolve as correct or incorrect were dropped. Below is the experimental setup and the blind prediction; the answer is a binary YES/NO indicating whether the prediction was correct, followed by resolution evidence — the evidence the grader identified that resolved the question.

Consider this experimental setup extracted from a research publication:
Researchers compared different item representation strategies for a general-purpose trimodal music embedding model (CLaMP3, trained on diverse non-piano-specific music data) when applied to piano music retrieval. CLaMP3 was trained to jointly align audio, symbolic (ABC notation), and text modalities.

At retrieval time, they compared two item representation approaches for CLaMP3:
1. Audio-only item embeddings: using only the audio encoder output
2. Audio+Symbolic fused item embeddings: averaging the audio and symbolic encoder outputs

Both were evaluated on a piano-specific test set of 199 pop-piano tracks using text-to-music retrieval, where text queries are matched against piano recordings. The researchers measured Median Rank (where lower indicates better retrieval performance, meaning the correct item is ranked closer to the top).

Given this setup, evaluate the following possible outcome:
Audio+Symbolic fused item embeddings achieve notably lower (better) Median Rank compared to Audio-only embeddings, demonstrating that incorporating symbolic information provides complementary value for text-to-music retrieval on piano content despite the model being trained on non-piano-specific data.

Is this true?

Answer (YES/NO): NO